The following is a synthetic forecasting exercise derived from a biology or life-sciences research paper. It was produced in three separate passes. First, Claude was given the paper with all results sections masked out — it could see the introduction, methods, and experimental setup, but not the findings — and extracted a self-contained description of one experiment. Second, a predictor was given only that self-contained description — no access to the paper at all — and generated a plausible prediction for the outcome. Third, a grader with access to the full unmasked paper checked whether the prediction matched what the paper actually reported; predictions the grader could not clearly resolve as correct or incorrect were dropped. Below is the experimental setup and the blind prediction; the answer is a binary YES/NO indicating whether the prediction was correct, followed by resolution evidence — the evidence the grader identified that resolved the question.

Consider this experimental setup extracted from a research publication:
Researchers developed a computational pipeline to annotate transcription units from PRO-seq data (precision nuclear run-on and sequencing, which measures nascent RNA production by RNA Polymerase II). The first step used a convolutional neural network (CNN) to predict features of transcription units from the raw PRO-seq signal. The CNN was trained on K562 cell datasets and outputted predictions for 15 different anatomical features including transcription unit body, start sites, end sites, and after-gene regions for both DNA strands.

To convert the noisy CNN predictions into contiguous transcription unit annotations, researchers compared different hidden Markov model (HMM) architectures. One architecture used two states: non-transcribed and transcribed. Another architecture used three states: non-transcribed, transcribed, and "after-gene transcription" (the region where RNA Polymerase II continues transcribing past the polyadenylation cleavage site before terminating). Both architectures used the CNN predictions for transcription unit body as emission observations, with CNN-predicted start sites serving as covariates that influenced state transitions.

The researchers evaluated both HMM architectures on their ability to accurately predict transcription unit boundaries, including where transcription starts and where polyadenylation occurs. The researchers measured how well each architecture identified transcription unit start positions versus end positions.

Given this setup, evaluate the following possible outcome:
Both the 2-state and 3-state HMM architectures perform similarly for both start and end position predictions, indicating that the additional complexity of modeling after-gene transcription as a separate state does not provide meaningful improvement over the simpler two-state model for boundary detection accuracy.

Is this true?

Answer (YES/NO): NO